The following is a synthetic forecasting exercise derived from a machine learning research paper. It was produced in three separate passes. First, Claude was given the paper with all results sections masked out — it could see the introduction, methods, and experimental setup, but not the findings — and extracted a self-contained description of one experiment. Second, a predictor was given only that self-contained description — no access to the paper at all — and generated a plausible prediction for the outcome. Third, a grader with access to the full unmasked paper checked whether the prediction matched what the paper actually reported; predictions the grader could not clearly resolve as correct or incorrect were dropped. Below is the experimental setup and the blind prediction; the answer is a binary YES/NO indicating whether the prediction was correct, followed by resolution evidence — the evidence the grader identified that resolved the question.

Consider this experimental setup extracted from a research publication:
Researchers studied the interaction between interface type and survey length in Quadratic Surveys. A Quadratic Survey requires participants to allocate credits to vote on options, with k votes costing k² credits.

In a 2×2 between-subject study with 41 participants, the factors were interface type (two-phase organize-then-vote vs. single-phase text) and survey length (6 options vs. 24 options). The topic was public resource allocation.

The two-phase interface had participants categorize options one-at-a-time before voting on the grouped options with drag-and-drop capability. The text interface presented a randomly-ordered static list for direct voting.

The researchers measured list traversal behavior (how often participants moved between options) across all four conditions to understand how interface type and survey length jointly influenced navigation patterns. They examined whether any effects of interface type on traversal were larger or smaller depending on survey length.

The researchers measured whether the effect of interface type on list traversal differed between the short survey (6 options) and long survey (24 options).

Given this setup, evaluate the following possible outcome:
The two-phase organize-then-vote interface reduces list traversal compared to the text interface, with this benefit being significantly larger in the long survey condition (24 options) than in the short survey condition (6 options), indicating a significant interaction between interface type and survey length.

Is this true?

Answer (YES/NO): YES